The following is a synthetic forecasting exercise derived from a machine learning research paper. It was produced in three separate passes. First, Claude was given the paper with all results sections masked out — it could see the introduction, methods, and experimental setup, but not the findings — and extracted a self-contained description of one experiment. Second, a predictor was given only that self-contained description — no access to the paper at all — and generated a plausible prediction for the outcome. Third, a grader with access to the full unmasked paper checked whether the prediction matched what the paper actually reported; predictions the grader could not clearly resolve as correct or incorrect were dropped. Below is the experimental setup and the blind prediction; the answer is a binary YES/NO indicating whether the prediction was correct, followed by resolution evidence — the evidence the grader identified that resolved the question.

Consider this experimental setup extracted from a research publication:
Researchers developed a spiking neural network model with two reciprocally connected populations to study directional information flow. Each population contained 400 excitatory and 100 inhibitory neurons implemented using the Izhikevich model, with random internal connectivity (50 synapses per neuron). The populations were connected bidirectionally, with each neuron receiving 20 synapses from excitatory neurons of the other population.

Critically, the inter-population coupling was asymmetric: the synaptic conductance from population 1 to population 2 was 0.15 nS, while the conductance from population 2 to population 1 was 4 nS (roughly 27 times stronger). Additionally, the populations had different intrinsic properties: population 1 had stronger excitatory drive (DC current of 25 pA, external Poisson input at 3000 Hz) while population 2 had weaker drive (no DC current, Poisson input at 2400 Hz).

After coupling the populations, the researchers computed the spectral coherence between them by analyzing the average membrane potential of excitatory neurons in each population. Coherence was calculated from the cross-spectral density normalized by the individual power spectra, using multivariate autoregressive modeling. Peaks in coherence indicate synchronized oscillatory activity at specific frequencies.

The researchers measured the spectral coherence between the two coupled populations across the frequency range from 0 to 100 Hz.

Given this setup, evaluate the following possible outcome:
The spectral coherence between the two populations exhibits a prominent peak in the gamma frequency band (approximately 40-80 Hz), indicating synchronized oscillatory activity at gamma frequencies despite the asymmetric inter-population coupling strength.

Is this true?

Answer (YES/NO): YES